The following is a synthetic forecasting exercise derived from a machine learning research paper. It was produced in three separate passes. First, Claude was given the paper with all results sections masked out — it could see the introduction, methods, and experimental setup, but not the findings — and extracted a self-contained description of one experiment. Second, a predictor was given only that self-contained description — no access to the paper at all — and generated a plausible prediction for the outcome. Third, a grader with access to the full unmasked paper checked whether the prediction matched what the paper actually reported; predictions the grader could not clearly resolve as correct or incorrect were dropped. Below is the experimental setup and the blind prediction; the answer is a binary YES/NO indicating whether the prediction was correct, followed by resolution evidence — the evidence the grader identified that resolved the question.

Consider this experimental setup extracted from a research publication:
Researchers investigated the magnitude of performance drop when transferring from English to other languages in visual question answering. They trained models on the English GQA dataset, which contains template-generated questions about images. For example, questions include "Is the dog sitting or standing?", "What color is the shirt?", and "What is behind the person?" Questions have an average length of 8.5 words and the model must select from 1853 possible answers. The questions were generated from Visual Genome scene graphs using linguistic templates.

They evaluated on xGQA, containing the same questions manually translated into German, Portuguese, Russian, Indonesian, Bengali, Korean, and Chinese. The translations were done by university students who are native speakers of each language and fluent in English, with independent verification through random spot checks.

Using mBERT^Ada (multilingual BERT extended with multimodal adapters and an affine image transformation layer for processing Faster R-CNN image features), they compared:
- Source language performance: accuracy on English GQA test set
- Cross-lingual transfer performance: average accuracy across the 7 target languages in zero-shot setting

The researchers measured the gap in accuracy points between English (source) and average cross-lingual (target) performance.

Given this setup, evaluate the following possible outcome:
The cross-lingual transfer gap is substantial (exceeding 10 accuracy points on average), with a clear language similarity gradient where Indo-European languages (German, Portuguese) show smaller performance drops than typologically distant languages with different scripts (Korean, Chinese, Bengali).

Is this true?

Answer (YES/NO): NO